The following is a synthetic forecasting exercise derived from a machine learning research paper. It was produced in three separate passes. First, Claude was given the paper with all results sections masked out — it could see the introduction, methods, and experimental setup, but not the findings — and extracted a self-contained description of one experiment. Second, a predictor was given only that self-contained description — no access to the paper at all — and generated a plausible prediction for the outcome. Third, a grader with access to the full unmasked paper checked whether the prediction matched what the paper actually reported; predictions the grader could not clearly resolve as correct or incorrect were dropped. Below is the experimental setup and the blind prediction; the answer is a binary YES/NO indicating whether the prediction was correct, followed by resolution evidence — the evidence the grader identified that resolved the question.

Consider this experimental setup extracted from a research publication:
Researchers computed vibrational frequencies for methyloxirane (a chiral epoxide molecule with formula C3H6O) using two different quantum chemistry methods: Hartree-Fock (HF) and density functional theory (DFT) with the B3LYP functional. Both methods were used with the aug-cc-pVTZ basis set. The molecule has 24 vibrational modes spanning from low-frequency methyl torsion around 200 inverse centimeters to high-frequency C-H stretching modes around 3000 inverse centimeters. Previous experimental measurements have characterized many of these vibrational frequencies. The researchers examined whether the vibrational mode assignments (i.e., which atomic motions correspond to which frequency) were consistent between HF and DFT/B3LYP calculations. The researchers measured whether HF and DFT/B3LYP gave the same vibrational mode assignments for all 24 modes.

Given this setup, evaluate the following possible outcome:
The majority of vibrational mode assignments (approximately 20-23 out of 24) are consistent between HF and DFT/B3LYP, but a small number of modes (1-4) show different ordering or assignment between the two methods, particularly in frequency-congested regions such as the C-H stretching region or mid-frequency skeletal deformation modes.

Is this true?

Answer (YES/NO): NO